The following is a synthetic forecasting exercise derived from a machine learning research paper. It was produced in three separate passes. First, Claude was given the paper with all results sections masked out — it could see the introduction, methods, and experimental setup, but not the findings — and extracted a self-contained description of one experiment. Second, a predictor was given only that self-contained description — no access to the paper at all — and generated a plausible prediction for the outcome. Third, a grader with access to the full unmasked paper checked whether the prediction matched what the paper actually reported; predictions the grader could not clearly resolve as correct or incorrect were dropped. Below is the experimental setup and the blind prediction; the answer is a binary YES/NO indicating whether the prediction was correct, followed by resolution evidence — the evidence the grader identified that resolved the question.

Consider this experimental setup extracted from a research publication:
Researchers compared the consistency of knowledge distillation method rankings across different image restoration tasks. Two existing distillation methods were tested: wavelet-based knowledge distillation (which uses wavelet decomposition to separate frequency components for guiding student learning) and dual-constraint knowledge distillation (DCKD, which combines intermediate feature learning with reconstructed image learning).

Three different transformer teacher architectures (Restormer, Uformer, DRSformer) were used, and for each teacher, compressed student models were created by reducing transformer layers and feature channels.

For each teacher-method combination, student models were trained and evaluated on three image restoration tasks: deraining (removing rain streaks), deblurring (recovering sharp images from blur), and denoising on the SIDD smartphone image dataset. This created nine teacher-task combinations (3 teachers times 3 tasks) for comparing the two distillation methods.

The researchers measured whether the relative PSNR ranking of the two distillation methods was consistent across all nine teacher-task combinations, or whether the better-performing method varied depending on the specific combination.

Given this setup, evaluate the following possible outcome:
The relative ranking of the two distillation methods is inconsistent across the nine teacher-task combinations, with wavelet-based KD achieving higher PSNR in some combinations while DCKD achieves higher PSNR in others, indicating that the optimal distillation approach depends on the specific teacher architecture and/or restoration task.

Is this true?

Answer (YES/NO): NO